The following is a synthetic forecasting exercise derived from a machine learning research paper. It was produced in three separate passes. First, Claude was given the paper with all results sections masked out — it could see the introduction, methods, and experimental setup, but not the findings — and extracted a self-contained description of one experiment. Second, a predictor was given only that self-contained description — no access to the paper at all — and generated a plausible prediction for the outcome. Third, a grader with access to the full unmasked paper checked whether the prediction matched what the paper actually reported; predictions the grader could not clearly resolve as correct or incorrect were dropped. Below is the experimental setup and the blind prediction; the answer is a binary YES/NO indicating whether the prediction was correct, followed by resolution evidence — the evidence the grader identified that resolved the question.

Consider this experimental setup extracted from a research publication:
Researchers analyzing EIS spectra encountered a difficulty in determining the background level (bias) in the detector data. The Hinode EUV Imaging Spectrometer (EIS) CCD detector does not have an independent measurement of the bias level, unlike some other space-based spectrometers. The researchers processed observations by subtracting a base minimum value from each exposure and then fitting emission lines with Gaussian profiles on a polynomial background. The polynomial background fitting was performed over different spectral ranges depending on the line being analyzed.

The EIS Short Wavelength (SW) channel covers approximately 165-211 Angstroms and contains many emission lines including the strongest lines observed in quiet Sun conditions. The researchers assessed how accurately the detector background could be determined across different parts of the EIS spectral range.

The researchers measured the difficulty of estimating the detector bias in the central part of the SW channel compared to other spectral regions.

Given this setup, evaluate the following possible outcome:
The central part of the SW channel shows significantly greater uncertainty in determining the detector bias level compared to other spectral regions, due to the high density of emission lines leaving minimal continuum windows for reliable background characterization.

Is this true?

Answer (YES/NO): YES